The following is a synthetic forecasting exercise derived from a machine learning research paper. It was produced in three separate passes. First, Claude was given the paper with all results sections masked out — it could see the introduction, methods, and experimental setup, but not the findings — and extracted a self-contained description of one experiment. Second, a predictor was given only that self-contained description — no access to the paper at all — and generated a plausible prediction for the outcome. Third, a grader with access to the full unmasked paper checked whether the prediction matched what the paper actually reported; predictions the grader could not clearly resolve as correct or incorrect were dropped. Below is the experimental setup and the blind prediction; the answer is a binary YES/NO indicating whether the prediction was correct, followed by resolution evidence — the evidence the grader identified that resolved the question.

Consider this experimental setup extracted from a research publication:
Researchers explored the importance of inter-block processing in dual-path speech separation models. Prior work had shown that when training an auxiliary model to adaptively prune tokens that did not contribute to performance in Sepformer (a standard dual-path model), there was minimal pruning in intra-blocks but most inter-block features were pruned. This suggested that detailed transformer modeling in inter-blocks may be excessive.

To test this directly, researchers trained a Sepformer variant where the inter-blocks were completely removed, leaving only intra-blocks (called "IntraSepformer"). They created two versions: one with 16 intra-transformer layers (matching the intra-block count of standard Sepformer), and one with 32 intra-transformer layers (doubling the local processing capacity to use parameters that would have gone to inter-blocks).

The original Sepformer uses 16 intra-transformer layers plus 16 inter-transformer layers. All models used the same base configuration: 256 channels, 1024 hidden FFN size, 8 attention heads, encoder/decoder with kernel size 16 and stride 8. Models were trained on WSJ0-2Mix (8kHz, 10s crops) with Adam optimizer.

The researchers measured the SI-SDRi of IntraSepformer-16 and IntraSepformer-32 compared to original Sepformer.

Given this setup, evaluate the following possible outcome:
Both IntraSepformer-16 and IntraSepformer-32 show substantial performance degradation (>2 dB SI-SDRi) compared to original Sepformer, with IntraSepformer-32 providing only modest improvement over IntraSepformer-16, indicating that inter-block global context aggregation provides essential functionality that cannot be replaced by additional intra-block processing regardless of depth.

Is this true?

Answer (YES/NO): NO